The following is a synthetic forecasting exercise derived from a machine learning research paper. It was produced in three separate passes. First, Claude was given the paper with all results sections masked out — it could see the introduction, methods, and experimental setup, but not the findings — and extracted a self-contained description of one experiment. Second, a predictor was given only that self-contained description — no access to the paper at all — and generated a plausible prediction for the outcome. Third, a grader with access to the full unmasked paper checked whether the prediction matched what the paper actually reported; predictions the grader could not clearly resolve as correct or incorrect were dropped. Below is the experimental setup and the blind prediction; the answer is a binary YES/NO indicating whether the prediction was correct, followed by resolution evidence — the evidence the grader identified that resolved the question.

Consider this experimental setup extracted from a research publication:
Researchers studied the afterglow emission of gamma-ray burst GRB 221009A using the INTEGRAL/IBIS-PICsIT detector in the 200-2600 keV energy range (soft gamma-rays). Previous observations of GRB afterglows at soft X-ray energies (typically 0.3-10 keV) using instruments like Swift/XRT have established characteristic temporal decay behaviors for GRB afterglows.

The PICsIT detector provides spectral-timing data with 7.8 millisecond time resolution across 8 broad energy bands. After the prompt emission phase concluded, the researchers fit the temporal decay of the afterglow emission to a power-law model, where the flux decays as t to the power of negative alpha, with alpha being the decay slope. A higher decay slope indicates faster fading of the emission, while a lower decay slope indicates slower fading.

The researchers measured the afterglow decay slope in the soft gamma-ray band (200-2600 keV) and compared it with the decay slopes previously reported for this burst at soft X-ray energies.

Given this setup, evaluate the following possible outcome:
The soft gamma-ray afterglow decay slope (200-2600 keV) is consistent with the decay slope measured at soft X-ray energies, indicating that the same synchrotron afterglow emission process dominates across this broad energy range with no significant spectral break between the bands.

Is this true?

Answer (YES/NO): YES